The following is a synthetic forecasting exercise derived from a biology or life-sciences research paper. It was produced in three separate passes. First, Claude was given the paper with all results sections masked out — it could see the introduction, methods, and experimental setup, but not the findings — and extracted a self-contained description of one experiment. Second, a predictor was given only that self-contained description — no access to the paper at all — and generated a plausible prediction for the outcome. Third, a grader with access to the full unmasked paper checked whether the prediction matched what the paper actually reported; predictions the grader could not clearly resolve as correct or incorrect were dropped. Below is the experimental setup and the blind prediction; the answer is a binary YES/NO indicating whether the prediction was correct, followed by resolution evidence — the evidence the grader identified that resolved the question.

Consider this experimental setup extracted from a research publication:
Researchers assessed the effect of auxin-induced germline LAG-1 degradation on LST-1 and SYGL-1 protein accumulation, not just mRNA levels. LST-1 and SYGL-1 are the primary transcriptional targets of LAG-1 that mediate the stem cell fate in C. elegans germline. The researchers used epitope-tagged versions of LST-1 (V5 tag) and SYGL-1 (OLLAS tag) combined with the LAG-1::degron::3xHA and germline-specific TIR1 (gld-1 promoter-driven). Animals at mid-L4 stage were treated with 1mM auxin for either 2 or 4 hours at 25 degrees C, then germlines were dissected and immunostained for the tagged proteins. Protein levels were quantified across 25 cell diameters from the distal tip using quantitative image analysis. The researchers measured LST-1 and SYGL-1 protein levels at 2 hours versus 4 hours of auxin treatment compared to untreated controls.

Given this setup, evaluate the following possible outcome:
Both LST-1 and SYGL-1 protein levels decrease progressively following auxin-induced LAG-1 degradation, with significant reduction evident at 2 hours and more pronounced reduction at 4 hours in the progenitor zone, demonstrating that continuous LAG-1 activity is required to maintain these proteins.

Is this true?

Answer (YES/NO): YES